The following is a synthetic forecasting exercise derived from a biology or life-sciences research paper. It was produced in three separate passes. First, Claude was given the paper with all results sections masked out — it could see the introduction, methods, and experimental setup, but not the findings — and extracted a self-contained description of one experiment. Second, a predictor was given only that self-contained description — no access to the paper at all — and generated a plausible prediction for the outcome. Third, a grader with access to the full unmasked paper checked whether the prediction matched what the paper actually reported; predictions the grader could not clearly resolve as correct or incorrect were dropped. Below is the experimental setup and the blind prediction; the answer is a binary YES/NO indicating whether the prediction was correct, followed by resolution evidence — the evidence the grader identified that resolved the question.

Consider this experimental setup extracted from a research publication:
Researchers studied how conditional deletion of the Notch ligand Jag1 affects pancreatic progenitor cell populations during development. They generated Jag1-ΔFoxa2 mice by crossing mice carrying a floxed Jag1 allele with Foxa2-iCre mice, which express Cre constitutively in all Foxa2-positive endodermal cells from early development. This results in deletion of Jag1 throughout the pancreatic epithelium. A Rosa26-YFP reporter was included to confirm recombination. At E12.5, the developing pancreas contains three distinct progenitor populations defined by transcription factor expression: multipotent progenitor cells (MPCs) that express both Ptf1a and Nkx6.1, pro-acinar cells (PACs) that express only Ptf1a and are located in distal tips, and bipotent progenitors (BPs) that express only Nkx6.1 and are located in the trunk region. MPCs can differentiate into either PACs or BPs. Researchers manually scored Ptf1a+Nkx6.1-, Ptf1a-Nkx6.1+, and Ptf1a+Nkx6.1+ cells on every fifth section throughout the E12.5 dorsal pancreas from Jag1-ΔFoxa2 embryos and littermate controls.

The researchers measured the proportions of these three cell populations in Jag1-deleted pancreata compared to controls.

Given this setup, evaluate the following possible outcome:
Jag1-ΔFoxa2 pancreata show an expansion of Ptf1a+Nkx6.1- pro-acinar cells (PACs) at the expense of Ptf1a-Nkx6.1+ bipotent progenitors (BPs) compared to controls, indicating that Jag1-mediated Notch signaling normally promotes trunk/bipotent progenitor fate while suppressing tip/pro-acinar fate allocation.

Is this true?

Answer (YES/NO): NO